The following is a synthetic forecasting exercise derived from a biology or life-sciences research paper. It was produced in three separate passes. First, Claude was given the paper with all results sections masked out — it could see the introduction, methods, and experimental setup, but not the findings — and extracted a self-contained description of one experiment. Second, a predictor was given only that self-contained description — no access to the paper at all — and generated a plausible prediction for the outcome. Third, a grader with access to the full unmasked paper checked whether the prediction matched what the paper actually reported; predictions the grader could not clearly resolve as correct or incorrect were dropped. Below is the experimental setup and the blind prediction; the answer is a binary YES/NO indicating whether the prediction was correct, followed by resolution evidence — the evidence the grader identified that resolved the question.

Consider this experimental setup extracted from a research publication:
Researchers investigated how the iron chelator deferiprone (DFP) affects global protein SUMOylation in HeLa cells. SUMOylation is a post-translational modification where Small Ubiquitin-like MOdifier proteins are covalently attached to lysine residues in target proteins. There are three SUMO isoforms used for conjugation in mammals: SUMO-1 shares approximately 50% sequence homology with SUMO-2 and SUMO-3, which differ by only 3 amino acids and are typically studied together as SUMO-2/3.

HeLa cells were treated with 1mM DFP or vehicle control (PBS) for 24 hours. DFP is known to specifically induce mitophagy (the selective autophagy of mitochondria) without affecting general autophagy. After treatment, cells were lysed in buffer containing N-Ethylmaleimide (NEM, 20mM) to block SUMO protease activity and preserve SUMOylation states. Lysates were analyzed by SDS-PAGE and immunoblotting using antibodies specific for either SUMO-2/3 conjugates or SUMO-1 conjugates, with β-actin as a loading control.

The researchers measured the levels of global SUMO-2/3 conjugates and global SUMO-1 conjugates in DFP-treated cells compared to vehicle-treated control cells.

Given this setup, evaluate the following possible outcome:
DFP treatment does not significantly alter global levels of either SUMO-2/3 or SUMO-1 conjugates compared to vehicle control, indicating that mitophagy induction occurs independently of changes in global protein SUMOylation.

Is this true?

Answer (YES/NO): NO